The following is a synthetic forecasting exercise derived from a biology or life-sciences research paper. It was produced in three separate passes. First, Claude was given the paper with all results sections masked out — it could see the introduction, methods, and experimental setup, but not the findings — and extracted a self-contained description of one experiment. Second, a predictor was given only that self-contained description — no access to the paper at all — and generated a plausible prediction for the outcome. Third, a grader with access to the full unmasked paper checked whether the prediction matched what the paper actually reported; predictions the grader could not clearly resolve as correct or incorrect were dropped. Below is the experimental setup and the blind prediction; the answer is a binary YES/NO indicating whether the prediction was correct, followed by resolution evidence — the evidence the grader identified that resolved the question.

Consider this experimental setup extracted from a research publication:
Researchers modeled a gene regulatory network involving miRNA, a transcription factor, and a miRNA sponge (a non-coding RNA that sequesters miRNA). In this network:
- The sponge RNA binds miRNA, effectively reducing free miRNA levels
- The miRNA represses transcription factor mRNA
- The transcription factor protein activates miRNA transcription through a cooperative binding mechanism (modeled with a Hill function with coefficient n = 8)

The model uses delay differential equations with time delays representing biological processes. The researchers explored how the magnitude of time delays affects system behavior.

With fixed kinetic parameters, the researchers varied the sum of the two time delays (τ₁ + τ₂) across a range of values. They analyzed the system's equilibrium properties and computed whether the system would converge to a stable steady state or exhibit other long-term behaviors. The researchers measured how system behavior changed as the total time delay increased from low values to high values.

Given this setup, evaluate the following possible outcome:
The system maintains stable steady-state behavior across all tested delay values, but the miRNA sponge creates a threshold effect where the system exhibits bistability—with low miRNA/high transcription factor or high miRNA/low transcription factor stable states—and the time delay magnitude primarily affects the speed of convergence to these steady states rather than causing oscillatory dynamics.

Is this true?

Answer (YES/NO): NO